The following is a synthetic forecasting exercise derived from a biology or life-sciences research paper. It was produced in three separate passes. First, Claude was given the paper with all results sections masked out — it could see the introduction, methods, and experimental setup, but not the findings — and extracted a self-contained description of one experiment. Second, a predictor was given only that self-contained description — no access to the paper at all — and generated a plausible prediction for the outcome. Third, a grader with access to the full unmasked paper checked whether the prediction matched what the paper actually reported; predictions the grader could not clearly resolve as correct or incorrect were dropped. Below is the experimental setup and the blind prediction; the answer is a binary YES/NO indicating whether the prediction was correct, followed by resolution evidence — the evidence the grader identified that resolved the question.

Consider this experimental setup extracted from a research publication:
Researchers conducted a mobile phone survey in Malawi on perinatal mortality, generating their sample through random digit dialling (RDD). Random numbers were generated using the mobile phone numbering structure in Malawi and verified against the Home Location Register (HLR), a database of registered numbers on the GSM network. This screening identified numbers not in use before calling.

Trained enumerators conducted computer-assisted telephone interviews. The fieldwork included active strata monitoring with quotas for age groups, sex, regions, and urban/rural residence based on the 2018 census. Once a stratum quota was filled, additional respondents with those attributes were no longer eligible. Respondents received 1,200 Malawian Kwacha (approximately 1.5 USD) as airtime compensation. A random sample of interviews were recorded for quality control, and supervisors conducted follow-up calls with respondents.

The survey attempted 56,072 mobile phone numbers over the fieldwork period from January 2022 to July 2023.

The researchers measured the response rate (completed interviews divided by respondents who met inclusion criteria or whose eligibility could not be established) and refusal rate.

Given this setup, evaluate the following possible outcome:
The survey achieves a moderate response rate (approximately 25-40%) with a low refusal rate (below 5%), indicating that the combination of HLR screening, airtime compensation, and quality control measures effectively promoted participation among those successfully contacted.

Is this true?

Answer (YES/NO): NO